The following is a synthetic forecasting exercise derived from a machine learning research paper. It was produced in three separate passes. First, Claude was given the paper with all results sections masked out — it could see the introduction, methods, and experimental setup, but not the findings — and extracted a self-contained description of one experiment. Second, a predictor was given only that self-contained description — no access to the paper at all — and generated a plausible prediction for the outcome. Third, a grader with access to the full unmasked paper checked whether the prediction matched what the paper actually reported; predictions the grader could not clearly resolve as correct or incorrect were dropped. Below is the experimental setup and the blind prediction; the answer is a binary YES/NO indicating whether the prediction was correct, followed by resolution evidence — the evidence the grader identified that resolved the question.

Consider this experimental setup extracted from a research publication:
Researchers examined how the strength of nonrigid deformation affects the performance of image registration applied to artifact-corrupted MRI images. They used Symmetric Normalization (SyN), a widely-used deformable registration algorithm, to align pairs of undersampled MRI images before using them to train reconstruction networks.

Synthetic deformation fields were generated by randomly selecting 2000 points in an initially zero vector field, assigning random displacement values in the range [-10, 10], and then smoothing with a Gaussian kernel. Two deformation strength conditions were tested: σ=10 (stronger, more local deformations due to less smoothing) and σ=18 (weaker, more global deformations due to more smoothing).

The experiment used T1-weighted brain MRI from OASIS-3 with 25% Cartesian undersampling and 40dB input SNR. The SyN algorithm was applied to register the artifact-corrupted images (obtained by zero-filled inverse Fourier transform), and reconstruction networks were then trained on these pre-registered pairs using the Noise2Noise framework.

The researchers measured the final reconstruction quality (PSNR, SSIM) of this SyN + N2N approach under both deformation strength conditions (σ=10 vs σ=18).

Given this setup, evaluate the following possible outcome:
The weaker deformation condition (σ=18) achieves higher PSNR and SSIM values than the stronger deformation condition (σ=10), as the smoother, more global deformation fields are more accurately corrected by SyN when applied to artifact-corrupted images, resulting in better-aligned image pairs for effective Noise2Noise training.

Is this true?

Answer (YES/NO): YES